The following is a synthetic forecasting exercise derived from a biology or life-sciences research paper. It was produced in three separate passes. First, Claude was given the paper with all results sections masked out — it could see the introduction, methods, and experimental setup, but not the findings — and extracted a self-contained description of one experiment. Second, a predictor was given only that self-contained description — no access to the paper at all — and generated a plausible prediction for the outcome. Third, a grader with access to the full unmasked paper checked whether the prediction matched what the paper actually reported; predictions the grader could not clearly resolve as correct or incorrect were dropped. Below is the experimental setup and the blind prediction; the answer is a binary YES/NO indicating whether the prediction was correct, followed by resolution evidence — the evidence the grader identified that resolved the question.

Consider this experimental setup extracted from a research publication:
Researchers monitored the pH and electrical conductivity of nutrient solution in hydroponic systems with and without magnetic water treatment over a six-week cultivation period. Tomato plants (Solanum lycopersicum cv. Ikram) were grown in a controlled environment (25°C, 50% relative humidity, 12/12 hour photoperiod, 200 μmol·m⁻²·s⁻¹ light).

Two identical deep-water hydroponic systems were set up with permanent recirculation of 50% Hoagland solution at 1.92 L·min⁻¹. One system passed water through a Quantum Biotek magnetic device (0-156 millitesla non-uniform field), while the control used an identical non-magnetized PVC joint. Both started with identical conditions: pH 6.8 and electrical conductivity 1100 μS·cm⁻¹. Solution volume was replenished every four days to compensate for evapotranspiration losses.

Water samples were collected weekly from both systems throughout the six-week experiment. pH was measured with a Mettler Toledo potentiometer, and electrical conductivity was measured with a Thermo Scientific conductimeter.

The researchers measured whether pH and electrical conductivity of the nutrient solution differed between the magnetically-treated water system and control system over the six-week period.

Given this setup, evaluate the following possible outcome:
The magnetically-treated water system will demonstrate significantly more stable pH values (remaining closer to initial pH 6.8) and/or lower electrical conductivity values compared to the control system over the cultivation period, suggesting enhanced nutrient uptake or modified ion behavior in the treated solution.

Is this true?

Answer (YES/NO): NO